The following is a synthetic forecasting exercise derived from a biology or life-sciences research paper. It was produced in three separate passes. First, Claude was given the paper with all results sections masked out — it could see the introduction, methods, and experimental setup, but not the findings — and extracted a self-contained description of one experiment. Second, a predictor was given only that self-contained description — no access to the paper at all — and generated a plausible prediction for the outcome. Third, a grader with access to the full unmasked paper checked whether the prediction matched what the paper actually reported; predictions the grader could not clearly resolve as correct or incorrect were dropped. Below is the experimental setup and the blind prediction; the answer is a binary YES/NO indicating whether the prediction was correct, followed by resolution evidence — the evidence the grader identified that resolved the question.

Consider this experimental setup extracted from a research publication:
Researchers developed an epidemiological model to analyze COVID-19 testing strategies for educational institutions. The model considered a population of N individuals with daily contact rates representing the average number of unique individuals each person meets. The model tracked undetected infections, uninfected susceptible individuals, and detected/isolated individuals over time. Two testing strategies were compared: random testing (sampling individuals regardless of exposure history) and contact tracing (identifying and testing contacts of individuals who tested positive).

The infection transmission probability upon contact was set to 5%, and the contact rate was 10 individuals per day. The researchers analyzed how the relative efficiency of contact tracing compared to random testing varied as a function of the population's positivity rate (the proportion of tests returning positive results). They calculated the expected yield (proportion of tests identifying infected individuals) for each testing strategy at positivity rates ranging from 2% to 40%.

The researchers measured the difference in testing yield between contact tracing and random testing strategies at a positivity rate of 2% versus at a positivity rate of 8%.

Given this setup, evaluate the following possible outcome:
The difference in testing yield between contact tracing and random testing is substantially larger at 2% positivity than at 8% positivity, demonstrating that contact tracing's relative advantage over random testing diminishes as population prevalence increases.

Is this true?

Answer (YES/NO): YES